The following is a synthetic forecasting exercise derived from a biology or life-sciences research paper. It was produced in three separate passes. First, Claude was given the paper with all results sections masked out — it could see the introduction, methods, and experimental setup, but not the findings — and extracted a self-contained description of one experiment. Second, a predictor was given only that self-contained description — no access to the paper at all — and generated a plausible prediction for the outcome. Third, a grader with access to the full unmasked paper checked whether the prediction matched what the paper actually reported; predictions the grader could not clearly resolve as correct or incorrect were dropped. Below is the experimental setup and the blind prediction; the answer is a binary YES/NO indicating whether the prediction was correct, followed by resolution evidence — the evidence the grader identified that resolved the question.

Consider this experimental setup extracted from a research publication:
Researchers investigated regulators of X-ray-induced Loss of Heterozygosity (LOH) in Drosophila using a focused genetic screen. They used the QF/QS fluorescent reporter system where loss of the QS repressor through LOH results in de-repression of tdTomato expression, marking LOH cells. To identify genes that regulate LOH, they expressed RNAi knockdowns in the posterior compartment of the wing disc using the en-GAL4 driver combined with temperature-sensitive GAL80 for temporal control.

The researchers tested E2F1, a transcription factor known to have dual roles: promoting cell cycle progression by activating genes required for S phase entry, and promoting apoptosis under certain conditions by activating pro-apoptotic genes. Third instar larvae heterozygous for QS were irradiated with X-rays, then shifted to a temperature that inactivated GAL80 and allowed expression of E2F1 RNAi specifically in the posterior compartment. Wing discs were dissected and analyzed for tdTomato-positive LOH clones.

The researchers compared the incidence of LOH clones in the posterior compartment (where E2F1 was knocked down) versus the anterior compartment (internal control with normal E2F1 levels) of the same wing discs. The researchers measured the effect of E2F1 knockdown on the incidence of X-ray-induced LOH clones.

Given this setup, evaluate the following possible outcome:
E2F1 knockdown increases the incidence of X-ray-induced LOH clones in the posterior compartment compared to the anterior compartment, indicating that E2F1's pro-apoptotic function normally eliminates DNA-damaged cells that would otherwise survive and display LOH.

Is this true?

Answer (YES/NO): NO